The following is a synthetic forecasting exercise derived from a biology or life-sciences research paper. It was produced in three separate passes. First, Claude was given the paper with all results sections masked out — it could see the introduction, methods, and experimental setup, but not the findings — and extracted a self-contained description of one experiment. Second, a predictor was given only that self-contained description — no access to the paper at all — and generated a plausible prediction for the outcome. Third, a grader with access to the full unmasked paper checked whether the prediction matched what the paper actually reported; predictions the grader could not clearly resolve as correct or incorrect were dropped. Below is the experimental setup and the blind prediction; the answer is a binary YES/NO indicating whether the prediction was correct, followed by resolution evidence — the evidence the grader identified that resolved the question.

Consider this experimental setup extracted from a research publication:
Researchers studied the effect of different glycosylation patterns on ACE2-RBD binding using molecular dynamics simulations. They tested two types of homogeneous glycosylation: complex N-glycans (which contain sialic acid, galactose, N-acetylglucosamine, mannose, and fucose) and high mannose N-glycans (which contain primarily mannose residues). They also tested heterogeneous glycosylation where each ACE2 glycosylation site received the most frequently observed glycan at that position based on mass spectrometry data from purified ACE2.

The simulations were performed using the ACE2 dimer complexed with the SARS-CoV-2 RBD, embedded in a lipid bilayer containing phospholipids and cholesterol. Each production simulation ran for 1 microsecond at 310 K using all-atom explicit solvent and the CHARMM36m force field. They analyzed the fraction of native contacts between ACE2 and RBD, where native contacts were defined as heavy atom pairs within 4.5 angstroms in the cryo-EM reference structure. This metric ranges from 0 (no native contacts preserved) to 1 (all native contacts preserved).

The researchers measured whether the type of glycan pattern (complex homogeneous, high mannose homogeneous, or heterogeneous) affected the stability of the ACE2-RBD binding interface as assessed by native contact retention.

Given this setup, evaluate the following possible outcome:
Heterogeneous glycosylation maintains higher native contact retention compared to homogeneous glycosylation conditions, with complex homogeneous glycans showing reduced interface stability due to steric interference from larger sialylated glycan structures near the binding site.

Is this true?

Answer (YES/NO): NO